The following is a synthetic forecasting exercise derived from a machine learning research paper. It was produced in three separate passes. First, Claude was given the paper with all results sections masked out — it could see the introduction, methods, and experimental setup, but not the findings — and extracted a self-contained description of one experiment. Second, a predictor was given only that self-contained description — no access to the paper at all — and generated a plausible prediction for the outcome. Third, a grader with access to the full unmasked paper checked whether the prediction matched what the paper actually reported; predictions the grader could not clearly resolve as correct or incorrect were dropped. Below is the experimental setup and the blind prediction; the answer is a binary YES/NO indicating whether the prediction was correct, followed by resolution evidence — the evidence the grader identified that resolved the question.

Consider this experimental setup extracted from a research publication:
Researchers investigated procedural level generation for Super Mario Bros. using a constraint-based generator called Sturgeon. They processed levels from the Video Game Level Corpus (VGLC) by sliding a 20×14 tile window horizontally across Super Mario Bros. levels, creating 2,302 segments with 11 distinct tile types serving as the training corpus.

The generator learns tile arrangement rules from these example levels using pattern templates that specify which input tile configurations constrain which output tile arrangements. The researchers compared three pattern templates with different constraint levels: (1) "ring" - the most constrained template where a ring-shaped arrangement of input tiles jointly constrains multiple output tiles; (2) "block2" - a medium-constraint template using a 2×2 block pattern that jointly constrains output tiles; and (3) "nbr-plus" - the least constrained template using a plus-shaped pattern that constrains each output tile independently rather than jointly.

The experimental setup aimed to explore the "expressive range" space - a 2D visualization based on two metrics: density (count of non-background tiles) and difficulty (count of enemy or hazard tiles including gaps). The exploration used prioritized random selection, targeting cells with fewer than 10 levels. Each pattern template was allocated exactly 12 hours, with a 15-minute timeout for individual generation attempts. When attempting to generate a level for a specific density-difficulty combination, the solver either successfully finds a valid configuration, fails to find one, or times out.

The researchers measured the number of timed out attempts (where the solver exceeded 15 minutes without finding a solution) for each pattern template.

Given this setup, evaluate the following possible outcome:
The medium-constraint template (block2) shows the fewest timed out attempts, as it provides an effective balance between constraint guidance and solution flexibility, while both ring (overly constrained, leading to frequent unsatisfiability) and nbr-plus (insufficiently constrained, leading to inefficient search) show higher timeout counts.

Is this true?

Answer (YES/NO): NO